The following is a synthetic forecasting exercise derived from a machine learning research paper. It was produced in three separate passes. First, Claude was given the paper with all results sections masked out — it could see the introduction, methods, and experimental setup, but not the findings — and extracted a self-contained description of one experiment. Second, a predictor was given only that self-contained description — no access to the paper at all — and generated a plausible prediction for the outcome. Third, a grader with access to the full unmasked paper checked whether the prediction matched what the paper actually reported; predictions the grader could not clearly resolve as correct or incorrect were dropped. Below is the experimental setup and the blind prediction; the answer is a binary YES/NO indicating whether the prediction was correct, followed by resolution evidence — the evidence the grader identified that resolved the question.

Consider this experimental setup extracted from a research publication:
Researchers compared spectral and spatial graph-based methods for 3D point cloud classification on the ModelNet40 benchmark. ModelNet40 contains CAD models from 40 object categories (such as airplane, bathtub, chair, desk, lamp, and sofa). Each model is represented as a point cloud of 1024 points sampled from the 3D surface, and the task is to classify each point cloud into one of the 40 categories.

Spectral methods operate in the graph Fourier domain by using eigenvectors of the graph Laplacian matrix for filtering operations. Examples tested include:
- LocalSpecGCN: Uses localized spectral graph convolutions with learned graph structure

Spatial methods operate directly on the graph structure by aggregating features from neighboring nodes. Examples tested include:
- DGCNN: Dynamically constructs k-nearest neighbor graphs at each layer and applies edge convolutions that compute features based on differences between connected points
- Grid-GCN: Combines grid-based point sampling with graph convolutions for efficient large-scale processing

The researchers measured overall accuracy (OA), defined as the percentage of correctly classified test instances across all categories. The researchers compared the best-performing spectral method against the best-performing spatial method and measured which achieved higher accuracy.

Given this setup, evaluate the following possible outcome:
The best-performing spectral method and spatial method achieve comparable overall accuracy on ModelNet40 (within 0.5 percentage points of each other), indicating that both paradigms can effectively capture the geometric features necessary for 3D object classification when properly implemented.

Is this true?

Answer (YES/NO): NO